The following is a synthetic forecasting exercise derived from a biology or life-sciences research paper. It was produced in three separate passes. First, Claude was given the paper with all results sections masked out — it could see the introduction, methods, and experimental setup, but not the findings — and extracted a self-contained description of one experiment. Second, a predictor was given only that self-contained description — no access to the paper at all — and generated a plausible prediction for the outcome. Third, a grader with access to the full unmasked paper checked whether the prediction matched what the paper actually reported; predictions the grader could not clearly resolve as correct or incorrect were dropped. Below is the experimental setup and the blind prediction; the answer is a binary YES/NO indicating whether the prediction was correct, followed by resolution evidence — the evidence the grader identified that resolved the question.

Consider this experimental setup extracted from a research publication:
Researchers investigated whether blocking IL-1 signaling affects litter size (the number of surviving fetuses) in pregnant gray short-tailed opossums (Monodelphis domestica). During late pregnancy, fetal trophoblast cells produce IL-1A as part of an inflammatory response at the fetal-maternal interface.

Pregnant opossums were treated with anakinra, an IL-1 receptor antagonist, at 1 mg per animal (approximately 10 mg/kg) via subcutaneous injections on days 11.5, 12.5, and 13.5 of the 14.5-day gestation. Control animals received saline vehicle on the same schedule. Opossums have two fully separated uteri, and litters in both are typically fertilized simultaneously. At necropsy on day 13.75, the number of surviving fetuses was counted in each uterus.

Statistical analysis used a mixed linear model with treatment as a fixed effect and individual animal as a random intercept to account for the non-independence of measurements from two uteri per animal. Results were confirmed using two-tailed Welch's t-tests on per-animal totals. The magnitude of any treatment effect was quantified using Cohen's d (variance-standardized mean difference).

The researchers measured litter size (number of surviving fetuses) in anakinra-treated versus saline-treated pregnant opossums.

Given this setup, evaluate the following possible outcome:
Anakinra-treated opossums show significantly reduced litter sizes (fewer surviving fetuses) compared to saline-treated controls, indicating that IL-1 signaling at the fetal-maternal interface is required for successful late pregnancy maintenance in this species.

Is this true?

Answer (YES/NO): YES